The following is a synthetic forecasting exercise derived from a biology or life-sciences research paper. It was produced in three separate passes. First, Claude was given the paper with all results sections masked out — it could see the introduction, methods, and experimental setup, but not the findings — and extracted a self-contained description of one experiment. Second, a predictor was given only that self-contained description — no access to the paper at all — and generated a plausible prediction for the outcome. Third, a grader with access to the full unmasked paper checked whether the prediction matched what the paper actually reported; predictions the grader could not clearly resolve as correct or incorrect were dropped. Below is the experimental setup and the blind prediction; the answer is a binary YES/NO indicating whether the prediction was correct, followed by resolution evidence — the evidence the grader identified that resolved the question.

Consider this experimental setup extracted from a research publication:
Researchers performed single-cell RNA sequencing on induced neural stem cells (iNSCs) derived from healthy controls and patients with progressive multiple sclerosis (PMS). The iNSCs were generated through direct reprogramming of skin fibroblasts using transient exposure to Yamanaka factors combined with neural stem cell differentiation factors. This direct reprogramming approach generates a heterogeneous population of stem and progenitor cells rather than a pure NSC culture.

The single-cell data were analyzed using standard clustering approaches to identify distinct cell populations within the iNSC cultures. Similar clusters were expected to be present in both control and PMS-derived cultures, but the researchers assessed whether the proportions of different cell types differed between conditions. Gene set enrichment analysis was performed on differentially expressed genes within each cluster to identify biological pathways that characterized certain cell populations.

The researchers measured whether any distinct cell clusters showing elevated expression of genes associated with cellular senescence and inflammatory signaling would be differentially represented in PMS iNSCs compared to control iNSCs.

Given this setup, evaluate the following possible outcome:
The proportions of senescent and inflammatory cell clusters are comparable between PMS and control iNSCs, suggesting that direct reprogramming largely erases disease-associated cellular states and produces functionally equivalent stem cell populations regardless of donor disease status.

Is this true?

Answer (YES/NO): NO